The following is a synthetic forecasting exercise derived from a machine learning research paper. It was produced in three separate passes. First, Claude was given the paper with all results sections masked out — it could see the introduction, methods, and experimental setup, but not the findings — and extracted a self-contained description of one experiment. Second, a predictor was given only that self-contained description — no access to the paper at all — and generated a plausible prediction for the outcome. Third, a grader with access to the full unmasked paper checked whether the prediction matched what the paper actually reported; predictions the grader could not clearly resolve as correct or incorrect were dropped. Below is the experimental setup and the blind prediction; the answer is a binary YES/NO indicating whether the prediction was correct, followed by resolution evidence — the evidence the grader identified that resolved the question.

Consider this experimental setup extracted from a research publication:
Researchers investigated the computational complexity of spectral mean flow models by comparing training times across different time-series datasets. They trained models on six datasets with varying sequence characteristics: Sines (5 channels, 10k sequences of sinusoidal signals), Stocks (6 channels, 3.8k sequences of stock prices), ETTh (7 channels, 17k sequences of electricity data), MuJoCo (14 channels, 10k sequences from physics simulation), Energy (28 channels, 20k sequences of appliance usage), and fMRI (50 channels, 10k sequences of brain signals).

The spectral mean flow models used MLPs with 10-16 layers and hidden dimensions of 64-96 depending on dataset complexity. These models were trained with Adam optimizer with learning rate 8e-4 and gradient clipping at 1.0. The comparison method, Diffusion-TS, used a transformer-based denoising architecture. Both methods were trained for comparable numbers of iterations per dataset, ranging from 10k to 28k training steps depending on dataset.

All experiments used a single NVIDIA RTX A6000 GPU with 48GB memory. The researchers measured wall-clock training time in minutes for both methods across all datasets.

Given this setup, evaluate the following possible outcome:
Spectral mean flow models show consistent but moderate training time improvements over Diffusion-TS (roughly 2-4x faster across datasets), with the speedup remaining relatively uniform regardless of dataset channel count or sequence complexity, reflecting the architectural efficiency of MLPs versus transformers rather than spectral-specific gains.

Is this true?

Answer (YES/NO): NO